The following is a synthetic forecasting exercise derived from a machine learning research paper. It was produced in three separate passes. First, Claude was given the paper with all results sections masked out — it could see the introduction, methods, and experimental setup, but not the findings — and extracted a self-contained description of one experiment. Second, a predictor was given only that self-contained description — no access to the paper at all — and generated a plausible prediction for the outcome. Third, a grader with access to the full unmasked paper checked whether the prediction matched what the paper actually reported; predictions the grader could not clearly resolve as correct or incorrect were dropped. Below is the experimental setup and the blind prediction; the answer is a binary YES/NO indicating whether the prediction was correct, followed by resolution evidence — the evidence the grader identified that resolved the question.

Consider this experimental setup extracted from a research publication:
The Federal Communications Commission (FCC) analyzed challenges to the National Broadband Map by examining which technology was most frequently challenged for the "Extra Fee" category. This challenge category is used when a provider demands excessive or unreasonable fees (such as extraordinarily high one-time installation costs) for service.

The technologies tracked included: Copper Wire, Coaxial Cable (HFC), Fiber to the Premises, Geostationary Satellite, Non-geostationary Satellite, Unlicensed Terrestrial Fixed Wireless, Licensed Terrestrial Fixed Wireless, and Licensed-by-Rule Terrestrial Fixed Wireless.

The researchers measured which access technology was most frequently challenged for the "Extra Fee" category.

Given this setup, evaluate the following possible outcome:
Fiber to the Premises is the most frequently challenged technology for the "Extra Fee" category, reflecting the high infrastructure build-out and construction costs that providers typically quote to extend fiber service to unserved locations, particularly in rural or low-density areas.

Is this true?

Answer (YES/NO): NO